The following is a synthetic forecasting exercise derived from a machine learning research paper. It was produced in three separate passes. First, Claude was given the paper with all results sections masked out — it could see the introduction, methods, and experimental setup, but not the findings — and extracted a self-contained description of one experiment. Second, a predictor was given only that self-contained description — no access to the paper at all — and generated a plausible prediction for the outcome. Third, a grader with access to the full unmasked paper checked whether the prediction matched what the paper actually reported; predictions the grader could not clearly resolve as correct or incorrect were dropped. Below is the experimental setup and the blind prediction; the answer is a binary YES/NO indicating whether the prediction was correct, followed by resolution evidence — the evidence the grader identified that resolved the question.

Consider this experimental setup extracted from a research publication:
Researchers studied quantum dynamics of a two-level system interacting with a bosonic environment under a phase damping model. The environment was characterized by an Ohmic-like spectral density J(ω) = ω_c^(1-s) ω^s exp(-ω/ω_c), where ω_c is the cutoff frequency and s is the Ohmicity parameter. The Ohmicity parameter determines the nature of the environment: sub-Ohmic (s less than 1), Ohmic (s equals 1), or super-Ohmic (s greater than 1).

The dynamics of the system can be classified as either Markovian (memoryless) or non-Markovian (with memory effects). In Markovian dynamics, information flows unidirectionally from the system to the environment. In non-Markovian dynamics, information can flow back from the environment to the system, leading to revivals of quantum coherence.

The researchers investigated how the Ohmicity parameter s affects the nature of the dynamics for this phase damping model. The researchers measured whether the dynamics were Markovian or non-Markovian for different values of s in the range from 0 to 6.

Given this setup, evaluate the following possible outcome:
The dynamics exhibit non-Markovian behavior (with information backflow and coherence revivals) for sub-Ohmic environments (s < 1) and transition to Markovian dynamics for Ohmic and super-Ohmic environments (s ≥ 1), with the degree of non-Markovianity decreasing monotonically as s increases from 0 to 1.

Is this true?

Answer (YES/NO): NO